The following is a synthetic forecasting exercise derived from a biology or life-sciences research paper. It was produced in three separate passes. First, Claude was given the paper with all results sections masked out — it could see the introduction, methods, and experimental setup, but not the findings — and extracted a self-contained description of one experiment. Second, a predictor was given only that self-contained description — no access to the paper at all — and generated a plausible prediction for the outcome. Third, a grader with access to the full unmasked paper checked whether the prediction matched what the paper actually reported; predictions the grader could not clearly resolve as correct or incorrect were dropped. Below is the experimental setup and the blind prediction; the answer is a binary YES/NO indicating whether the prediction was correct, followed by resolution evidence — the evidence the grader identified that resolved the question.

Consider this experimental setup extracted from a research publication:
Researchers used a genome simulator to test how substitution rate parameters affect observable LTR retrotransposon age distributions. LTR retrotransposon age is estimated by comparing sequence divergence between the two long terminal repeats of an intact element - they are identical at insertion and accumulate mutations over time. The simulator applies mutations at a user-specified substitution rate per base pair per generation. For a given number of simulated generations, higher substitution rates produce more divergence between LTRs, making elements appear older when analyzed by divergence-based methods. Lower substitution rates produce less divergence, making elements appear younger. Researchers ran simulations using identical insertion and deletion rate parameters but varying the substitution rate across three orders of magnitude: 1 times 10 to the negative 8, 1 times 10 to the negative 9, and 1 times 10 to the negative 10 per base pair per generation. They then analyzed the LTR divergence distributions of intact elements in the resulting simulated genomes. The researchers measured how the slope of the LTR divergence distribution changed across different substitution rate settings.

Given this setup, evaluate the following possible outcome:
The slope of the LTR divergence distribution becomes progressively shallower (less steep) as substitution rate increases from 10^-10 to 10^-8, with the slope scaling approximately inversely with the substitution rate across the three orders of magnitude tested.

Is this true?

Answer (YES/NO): NO